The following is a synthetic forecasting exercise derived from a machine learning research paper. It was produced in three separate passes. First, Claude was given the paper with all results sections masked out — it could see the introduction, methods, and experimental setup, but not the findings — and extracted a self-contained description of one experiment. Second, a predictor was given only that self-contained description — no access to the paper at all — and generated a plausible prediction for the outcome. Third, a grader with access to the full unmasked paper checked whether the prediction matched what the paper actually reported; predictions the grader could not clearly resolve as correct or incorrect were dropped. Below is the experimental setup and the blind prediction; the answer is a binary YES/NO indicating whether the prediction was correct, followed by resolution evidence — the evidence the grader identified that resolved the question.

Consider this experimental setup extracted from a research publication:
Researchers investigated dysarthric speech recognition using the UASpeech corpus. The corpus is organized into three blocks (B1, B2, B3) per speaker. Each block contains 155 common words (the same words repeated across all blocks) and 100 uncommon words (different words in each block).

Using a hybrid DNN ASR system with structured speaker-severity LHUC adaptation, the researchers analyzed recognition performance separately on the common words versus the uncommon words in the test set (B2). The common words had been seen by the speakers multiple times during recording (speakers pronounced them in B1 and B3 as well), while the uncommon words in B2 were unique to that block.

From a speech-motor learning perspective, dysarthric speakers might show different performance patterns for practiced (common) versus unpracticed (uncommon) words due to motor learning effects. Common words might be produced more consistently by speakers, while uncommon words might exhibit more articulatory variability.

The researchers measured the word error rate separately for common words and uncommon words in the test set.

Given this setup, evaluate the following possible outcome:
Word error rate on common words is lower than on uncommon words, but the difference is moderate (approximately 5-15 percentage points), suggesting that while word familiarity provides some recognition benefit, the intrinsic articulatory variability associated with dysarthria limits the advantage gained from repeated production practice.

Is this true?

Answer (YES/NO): NO